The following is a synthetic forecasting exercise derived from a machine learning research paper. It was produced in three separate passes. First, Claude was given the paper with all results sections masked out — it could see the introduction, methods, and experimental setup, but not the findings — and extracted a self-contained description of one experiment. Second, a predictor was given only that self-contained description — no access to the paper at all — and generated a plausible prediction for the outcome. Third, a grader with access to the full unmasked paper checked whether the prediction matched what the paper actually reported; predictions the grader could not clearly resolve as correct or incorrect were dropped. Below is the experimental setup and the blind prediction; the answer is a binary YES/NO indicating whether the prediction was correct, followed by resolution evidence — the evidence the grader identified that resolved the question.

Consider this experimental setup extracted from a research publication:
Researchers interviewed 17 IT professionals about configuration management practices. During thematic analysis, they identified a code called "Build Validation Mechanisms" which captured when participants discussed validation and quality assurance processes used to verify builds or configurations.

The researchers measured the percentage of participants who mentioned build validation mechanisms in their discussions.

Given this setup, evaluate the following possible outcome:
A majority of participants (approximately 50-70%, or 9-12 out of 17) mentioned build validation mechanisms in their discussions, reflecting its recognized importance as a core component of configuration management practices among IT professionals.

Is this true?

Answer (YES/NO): NO